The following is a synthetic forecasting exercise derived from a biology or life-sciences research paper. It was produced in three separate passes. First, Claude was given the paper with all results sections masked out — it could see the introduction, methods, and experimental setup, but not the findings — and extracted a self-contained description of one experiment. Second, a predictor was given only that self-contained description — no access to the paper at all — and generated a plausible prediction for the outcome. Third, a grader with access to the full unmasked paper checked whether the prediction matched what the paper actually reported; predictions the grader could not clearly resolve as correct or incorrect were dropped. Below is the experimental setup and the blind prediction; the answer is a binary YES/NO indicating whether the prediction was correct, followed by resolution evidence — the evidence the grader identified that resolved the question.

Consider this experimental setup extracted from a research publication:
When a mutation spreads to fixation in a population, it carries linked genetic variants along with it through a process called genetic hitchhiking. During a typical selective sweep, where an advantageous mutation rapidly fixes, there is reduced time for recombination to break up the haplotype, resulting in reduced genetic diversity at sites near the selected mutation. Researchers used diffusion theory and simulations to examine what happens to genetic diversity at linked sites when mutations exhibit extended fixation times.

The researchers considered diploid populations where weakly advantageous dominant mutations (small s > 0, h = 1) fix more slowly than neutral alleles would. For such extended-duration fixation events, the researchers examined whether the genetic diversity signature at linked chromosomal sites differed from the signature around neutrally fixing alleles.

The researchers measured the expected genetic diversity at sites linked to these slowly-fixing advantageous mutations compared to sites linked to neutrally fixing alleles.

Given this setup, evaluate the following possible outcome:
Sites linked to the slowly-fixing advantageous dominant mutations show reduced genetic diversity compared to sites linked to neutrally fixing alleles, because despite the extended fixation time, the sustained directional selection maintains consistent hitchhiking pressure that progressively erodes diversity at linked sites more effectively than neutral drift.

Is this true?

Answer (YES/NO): NO